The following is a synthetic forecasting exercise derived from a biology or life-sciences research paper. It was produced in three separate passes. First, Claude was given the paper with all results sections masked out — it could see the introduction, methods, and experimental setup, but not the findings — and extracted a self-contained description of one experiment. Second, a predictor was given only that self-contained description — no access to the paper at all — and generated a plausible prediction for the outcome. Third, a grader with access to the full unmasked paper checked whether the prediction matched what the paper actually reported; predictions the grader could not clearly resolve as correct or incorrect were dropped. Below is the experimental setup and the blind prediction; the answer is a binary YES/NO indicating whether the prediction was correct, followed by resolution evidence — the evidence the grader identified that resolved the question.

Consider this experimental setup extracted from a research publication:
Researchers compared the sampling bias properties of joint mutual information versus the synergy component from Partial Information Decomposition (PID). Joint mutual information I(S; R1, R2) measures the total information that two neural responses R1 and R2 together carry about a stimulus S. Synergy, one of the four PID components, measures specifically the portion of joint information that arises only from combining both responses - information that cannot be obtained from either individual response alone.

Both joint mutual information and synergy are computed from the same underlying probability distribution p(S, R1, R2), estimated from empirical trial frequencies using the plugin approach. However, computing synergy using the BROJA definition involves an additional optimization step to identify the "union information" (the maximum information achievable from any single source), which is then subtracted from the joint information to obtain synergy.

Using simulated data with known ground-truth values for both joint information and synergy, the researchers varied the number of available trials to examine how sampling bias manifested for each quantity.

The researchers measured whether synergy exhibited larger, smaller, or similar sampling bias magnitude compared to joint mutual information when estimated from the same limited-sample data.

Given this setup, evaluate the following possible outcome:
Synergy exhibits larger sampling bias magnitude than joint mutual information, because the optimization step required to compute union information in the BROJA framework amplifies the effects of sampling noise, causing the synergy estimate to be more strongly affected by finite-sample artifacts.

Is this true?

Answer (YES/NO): NO